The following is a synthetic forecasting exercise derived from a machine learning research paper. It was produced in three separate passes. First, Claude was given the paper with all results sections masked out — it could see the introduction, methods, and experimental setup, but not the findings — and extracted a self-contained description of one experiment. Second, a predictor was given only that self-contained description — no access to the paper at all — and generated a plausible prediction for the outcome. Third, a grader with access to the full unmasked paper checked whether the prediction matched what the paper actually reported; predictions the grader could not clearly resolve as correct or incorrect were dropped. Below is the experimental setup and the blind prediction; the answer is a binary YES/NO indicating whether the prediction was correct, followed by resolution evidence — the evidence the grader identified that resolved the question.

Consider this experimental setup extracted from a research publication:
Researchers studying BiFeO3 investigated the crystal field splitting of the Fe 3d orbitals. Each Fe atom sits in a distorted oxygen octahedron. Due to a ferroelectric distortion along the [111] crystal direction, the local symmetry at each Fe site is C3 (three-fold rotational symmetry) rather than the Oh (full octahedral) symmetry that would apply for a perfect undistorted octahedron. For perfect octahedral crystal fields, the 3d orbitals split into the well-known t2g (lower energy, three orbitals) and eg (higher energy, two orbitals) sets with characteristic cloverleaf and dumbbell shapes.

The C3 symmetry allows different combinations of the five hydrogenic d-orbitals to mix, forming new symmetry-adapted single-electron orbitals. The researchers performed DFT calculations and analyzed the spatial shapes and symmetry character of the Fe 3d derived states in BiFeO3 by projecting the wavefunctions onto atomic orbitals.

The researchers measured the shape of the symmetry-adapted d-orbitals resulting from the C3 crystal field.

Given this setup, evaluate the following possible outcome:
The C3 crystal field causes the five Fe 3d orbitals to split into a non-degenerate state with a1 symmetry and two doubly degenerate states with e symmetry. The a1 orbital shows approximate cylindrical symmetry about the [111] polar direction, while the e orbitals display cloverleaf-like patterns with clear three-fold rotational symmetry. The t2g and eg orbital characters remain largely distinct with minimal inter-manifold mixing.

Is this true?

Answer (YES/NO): NO